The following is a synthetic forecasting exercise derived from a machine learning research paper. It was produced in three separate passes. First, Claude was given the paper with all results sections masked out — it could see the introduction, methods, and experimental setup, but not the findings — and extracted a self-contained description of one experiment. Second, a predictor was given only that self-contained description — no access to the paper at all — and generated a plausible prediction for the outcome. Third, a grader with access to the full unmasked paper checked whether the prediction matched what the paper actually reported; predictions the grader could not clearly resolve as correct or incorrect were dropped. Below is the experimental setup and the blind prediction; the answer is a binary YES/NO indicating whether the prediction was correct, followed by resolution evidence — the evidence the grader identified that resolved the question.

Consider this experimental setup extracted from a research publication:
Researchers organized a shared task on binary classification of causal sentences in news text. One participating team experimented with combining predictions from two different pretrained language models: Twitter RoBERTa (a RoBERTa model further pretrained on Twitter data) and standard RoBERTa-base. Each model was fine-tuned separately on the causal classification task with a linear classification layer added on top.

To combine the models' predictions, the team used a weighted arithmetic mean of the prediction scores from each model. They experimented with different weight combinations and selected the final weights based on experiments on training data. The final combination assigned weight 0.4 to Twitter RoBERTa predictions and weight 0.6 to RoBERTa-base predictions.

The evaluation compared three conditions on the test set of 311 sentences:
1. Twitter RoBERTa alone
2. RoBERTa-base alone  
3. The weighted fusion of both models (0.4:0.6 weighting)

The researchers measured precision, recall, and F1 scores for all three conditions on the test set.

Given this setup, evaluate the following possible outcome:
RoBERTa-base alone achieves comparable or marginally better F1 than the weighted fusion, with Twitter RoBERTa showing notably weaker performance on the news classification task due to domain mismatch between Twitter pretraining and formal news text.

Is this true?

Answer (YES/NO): NO